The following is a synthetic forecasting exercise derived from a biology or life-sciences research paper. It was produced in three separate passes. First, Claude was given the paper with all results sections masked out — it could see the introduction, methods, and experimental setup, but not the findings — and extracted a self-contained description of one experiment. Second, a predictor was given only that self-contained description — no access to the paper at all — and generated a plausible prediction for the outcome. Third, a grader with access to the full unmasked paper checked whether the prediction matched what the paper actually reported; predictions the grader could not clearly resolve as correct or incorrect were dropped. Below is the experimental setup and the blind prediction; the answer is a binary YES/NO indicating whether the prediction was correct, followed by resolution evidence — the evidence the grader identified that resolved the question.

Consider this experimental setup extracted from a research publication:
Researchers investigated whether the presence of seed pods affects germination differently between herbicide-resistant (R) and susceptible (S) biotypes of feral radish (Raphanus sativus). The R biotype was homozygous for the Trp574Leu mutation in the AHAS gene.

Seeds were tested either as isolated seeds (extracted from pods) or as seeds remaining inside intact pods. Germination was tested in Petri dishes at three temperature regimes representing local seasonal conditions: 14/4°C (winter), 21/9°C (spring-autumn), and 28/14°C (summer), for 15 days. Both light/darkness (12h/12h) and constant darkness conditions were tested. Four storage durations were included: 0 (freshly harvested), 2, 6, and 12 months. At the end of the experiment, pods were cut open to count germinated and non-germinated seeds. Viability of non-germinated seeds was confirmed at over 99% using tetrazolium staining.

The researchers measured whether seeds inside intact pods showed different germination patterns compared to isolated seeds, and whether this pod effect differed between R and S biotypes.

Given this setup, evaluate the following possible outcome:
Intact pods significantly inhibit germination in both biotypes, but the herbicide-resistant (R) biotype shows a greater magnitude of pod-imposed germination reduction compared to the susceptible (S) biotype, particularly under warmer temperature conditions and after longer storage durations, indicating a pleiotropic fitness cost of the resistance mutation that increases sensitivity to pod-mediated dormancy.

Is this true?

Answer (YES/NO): NO